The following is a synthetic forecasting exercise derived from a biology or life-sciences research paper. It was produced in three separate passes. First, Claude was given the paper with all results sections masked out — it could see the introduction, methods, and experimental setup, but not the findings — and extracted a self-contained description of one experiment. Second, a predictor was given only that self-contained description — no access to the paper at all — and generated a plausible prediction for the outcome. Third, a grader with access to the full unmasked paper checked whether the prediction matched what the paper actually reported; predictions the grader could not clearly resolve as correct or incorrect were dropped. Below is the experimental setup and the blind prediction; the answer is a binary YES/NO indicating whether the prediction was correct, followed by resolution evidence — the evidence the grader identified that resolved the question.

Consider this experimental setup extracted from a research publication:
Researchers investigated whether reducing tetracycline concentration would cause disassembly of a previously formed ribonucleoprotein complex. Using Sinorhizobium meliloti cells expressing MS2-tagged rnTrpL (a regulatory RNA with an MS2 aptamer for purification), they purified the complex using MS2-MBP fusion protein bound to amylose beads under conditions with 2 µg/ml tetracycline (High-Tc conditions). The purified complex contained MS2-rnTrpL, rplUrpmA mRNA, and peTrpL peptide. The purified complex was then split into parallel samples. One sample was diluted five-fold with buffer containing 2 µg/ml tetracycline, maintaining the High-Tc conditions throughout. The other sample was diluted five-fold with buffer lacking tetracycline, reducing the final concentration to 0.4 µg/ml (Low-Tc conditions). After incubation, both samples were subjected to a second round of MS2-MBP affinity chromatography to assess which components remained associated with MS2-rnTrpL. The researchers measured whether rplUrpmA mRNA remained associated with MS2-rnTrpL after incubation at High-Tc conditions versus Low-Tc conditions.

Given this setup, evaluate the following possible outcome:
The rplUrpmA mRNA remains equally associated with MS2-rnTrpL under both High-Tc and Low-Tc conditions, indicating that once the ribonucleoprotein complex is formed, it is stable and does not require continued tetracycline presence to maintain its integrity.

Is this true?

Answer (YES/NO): NO